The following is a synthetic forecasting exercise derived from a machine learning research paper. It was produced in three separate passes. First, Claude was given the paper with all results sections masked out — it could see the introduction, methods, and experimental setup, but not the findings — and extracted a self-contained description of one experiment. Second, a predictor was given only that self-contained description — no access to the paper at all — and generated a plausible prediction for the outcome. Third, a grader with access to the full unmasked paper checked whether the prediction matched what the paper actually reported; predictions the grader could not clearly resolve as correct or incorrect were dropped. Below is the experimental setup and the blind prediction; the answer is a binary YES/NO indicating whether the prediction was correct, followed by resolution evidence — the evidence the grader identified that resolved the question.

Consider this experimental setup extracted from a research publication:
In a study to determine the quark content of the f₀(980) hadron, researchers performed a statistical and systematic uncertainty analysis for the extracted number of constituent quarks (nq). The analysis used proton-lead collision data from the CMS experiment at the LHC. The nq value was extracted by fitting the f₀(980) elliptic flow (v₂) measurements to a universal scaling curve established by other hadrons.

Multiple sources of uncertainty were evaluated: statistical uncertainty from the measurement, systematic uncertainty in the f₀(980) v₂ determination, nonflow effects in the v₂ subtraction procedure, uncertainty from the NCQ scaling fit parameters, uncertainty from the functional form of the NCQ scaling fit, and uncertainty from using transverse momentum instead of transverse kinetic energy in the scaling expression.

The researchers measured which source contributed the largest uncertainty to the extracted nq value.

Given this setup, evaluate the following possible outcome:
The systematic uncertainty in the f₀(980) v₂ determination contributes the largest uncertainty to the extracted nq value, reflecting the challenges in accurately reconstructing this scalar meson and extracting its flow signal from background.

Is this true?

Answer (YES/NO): NO